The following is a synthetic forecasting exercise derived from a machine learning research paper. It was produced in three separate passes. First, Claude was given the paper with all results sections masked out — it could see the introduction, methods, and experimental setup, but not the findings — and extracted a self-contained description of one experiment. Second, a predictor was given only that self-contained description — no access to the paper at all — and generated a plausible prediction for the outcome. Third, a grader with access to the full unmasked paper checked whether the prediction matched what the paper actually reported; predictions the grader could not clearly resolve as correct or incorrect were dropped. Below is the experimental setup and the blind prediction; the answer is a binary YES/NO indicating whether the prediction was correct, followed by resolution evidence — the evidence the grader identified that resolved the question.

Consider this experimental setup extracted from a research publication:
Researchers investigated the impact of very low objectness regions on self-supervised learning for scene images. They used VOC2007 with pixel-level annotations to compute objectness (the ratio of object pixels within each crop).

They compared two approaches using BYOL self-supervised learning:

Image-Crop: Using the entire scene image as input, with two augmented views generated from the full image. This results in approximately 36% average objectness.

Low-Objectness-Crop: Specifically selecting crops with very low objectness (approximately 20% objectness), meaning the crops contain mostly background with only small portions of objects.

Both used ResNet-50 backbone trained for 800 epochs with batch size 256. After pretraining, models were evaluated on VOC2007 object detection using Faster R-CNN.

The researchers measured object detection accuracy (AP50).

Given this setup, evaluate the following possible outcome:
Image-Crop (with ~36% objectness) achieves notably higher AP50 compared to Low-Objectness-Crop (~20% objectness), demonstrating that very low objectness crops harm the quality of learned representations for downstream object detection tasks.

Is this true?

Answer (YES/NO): YES